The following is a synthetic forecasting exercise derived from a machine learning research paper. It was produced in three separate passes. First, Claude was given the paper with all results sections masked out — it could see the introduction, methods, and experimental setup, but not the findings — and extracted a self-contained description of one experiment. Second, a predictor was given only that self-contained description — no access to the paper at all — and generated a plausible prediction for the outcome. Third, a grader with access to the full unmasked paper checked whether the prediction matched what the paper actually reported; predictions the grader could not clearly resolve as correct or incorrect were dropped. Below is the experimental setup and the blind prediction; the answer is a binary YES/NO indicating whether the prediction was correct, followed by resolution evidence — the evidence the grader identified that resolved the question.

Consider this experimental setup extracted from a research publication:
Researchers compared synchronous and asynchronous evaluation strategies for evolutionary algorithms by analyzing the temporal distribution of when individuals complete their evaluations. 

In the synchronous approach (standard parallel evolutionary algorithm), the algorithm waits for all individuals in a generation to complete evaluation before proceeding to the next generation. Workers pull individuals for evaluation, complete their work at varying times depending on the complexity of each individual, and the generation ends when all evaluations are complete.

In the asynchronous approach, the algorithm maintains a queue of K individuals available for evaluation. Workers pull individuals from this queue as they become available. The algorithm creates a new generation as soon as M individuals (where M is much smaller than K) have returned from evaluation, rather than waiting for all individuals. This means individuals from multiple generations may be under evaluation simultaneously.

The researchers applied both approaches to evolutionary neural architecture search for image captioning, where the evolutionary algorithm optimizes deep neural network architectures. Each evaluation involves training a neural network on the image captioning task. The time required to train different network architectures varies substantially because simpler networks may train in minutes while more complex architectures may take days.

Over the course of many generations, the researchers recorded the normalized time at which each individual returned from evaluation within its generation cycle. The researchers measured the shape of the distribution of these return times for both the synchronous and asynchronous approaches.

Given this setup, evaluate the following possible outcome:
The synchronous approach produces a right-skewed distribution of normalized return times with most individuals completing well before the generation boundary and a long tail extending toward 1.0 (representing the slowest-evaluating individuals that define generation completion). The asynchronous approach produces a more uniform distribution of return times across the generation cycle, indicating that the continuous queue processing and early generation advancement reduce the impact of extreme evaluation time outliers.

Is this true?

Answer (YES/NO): NO